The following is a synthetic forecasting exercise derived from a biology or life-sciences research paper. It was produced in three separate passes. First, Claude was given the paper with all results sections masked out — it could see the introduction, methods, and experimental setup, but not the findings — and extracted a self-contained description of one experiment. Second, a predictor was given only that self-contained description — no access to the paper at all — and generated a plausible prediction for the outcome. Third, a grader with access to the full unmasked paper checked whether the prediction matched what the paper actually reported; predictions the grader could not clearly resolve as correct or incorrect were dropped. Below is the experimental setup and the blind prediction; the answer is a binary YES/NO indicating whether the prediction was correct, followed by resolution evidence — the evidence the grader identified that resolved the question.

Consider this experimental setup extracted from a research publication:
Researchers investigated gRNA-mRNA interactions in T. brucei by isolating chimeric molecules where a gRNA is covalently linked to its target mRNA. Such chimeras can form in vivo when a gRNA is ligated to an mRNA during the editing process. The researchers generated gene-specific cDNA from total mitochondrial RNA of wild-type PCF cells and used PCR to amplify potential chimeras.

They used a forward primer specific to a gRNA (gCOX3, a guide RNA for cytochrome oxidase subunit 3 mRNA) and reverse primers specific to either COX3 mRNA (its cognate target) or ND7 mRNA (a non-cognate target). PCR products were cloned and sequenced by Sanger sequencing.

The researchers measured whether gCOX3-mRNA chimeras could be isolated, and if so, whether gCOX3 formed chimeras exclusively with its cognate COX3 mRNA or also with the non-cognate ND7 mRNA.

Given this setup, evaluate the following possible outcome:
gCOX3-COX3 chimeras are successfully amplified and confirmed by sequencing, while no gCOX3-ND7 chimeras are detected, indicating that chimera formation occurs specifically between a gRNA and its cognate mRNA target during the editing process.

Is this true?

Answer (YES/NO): NO